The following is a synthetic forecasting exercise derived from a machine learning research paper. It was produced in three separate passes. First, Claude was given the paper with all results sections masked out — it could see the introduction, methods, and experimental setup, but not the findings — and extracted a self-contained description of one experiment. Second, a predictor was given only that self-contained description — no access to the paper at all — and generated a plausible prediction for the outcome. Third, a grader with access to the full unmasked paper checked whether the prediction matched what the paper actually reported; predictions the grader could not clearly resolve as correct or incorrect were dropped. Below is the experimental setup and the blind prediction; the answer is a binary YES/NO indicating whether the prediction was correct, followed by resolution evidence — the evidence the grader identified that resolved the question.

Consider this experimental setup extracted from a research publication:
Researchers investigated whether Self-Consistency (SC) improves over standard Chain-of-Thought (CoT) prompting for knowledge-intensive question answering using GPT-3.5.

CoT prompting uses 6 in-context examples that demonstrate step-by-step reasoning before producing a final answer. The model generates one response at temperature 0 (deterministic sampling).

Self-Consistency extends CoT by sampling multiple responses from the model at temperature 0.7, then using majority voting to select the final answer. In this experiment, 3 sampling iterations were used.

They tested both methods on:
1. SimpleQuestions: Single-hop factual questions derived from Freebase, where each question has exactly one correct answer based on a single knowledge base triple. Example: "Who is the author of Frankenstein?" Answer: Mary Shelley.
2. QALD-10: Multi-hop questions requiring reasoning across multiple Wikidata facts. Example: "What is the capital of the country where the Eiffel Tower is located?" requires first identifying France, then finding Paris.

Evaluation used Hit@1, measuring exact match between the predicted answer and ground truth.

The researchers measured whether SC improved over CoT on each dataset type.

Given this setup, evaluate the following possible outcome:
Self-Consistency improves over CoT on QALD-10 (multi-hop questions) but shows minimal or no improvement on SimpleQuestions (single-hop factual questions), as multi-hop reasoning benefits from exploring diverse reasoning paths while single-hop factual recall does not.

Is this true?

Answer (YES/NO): NO